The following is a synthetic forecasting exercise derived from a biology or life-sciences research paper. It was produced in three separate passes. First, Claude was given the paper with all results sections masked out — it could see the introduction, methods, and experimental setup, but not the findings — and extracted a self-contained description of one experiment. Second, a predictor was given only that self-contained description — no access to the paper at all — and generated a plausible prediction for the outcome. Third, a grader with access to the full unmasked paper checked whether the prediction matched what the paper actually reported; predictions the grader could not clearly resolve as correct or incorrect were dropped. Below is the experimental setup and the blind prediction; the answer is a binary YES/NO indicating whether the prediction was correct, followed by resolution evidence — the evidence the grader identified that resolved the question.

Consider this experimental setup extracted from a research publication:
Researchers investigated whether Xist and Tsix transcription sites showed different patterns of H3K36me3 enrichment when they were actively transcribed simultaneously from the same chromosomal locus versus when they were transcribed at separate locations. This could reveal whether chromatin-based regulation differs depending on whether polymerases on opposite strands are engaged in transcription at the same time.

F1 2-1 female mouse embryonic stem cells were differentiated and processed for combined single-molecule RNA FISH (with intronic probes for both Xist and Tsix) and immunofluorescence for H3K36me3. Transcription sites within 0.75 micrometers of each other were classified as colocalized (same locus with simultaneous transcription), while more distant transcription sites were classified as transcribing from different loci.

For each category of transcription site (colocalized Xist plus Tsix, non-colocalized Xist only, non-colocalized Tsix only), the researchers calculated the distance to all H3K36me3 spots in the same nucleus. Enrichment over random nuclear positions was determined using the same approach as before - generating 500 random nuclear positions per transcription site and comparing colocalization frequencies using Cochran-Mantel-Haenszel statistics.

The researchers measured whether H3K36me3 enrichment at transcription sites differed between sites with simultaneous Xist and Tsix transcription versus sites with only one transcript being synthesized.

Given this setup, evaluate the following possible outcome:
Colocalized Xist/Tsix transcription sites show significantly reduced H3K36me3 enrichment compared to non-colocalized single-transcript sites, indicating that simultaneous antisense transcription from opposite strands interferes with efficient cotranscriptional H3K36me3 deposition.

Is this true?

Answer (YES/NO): NO